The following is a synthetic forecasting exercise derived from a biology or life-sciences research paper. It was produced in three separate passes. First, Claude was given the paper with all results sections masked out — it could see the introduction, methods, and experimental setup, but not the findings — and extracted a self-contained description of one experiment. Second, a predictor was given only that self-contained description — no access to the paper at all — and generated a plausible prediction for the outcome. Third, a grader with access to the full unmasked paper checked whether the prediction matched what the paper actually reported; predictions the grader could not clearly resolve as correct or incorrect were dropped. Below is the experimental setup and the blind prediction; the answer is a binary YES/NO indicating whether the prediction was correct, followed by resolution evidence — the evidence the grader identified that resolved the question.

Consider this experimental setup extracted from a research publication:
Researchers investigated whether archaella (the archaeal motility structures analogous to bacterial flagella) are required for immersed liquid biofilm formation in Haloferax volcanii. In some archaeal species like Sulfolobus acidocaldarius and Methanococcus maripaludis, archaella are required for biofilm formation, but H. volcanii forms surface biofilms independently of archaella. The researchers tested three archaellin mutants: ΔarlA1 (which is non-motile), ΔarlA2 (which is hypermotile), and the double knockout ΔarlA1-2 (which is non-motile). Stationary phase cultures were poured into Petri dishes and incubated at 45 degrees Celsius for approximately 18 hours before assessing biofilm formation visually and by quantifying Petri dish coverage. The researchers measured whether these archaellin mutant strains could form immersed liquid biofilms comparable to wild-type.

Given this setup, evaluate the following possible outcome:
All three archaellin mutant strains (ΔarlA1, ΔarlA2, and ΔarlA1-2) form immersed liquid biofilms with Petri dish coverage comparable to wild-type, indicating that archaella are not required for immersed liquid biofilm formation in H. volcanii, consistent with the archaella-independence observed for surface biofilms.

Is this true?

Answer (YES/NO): YES